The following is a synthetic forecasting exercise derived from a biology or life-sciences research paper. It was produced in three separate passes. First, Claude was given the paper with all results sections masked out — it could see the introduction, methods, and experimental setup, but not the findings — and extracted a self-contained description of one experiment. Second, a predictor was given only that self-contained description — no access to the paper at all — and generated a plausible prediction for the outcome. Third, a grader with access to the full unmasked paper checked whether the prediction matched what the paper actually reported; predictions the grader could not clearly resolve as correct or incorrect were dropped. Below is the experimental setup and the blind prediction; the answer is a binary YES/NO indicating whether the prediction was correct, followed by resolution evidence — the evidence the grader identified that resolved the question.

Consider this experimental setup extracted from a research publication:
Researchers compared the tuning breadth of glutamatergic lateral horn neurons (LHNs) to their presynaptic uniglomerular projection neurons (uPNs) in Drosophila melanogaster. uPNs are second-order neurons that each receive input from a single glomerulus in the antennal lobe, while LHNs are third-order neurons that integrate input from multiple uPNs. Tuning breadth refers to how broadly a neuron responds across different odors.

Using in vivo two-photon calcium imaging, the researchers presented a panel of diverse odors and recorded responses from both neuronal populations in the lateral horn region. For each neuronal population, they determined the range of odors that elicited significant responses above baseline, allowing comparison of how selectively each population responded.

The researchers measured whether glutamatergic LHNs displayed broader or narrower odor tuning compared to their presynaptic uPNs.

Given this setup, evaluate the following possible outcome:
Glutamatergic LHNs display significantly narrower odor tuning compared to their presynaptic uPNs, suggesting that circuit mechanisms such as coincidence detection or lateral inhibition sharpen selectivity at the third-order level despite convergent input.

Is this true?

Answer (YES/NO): NO